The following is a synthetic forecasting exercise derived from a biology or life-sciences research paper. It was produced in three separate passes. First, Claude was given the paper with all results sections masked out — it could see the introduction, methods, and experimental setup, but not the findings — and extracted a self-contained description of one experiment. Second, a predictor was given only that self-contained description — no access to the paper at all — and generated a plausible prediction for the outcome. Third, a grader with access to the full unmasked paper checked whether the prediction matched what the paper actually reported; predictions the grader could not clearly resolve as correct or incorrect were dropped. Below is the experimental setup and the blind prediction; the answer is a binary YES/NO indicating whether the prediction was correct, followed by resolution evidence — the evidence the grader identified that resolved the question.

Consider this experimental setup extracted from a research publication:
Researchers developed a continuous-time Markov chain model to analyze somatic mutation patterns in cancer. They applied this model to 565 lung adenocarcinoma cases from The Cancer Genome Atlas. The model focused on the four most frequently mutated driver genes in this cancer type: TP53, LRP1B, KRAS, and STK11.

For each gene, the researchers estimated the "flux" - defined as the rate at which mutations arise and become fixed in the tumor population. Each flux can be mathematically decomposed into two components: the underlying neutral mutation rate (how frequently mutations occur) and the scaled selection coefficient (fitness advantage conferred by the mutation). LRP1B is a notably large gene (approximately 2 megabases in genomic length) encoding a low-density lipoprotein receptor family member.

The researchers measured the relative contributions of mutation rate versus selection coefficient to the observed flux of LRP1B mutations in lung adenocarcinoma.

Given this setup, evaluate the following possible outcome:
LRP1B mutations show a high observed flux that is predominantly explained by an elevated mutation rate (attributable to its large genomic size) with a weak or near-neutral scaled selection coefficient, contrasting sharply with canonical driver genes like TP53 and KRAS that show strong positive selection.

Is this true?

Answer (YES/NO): YES